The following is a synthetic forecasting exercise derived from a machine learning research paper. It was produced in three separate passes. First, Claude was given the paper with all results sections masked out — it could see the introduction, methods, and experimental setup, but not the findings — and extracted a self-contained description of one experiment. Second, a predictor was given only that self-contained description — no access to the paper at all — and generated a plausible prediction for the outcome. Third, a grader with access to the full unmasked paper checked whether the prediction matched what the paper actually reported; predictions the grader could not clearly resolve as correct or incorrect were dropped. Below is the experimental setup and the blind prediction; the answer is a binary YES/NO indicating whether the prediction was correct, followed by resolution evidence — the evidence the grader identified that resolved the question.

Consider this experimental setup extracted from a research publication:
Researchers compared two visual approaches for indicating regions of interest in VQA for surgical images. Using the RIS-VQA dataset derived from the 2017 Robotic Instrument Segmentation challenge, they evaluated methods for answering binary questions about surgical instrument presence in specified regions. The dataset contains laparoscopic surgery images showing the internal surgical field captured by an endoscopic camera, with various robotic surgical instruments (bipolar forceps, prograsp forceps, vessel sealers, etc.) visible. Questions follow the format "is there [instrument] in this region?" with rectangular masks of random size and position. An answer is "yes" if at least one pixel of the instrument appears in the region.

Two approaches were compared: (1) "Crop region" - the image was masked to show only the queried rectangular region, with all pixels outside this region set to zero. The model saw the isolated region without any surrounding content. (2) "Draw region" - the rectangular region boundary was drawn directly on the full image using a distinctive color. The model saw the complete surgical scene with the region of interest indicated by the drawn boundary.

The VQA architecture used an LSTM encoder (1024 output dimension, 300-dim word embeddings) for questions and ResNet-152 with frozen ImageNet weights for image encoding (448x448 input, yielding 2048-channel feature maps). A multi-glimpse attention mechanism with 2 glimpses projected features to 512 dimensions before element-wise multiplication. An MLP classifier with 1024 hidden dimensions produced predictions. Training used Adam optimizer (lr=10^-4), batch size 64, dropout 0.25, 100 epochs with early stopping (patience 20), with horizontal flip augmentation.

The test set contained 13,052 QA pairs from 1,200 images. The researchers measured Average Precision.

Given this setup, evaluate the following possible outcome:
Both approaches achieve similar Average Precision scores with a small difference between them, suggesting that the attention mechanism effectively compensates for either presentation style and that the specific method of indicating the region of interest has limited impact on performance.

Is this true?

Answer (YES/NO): NO